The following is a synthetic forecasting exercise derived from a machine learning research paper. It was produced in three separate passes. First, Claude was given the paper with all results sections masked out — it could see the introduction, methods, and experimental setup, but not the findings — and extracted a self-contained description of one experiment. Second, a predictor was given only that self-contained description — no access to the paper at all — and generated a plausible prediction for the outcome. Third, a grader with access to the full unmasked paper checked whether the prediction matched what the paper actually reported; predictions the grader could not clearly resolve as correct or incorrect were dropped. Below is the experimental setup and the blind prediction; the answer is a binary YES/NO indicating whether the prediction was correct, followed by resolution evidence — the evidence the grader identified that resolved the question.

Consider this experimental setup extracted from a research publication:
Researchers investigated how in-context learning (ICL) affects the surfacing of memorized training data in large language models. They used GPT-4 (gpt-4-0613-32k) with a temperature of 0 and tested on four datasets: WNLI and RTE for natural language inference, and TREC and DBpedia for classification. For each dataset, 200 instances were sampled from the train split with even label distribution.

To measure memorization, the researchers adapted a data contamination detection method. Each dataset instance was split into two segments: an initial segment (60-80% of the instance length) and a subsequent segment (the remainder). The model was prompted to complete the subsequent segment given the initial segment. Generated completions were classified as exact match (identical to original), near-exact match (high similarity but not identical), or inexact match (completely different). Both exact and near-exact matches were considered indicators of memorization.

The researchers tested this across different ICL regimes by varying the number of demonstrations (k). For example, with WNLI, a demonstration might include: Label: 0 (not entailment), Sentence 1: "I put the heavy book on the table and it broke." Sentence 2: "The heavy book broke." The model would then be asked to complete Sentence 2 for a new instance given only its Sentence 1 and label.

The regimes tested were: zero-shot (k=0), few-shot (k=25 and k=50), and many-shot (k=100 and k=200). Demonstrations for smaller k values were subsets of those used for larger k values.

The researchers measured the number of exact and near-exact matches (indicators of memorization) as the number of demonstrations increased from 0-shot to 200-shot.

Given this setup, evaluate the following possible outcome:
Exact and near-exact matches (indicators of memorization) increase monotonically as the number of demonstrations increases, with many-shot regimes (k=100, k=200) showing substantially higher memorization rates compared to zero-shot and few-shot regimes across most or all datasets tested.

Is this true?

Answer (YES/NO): NO